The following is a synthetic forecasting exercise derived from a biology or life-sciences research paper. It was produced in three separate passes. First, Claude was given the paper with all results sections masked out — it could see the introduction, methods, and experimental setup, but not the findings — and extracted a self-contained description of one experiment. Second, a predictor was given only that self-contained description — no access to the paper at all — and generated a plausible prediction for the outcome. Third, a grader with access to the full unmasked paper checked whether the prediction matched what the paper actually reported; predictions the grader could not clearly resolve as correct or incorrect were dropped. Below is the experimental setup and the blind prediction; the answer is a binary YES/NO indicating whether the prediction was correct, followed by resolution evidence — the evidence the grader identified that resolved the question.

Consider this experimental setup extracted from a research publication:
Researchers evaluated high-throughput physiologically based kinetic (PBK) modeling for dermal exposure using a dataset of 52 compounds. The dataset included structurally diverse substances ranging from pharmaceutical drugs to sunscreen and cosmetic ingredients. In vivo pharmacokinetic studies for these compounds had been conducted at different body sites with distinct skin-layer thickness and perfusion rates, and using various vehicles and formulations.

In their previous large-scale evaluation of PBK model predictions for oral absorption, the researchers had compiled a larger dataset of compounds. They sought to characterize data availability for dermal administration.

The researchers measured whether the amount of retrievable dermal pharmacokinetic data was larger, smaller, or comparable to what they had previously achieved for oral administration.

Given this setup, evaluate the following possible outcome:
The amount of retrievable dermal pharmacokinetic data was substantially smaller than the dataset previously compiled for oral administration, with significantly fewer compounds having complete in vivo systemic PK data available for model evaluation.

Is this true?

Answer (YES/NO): YES